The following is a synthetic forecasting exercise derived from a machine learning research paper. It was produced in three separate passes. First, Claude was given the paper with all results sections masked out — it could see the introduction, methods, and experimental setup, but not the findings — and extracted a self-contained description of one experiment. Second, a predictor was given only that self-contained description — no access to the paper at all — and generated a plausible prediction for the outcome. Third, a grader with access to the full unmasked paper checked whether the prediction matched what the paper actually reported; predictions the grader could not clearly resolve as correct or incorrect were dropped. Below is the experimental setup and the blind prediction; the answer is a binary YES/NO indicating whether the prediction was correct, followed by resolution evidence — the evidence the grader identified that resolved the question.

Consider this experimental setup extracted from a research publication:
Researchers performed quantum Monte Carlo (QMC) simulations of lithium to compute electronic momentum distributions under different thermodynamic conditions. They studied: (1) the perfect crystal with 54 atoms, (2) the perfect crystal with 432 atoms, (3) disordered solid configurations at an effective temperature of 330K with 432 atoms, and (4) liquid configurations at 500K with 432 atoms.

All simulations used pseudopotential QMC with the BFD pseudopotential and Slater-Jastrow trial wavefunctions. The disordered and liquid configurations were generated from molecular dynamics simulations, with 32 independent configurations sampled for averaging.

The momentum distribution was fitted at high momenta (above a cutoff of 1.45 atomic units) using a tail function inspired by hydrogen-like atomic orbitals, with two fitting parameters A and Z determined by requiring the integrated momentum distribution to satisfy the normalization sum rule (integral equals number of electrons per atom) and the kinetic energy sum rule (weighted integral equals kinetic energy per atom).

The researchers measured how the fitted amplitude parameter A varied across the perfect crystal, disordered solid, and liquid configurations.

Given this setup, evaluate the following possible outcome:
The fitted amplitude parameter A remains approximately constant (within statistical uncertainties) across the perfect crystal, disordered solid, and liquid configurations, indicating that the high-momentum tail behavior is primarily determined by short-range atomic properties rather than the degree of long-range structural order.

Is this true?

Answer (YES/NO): NO